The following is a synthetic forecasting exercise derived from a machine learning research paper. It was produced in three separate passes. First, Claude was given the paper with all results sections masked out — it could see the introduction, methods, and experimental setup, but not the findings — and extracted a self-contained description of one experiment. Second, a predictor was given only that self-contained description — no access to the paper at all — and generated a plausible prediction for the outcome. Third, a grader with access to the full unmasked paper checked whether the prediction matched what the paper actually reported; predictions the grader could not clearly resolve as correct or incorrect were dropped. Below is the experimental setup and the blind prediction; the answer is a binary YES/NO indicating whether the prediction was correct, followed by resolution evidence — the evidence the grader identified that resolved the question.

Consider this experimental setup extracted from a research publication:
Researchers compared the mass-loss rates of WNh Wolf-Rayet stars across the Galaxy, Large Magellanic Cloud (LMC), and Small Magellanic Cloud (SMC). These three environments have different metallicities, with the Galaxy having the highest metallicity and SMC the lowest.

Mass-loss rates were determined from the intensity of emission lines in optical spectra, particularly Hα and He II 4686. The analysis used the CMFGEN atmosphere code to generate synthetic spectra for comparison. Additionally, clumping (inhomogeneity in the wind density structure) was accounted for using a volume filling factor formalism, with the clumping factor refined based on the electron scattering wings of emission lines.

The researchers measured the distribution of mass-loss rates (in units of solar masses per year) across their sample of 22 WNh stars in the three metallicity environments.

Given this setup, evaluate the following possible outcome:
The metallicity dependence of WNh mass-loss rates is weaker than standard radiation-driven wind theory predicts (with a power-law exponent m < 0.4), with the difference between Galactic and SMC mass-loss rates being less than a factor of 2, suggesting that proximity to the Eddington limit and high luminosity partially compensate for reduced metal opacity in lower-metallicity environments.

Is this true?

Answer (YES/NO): NO